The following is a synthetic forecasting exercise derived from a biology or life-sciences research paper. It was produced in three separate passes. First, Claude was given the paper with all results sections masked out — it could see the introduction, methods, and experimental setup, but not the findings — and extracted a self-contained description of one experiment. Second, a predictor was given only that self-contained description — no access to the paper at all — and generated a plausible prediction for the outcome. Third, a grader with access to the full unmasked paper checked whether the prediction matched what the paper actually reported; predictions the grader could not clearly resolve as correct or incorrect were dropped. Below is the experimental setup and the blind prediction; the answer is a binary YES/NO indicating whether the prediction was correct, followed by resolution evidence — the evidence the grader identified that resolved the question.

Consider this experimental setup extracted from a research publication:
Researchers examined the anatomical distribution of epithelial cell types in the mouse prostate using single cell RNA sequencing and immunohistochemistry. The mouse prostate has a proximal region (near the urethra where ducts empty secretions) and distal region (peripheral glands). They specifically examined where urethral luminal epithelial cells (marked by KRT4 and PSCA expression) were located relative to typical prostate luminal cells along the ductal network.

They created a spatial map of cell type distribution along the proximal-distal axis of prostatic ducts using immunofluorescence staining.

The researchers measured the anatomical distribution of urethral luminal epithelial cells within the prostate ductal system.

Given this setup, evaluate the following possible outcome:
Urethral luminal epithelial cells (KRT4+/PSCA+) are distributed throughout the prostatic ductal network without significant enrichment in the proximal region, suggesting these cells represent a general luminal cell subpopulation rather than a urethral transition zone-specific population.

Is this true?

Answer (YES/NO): NO